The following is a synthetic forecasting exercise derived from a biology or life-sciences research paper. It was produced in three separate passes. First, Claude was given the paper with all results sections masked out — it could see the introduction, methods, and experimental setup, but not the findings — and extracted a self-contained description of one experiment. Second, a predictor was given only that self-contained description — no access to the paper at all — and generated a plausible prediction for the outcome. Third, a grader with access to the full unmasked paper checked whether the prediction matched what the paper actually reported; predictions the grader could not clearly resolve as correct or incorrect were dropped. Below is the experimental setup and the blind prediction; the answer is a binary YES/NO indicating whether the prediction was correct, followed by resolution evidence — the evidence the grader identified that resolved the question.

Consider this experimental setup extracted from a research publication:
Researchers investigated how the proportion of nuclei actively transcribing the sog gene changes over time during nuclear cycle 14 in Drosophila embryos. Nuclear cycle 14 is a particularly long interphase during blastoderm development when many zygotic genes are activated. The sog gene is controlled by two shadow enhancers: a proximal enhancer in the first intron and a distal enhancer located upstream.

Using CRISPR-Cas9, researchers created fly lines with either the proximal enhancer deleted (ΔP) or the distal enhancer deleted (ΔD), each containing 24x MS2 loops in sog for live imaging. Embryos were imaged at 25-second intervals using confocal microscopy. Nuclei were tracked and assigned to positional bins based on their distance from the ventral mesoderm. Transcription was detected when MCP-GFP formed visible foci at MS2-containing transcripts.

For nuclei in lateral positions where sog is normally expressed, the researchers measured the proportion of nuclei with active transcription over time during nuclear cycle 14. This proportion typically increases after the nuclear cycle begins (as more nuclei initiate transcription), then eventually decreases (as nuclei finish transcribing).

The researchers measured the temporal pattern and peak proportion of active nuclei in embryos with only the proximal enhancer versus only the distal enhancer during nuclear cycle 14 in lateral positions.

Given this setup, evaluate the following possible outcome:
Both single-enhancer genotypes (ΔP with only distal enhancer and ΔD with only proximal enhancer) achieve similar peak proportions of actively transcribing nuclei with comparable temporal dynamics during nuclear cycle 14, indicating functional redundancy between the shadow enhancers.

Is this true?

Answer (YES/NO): NO